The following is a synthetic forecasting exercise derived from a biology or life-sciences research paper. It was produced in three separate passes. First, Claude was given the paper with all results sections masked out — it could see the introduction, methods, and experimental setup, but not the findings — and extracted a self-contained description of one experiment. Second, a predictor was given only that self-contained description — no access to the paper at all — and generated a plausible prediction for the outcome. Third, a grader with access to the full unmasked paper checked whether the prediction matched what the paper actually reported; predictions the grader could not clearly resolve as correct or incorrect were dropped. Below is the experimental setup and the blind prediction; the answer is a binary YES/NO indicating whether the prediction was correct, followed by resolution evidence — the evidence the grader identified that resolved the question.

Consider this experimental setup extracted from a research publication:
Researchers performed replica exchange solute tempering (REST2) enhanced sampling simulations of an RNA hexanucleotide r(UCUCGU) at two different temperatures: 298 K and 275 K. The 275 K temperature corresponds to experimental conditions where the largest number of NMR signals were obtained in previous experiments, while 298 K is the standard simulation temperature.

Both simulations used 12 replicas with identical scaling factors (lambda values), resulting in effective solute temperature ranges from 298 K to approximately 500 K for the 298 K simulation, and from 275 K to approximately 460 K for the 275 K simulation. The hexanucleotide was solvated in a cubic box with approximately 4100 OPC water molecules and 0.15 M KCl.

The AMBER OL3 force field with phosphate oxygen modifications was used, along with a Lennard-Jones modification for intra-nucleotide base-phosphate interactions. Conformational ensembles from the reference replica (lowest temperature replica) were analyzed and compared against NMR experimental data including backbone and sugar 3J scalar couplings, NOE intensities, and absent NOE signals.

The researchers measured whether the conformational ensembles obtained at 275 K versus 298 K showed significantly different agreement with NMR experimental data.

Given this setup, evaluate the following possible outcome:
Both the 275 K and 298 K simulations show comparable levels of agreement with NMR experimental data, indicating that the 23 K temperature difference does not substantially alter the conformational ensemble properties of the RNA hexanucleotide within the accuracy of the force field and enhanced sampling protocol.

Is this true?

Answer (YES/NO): YES